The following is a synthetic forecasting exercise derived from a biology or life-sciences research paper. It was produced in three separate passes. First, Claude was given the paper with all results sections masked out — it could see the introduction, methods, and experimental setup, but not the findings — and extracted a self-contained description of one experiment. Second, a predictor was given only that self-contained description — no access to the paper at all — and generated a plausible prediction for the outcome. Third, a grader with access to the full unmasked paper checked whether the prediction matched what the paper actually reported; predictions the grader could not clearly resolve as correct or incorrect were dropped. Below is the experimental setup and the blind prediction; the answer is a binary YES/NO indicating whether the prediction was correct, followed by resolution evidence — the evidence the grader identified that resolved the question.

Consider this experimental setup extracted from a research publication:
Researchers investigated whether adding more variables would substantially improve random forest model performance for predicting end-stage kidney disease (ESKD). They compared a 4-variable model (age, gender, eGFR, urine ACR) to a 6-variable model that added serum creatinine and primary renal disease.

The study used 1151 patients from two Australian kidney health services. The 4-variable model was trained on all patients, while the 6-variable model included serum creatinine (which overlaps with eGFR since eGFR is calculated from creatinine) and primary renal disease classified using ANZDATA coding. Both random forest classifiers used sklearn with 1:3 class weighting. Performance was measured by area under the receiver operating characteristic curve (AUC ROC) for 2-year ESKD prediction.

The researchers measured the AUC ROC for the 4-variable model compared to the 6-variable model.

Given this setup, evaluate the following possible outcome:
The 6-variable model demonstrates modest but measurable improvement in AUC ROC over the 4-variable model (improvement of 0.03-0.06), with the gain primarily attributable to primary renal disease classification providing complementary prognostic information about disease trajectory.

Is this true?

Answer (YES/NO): NO